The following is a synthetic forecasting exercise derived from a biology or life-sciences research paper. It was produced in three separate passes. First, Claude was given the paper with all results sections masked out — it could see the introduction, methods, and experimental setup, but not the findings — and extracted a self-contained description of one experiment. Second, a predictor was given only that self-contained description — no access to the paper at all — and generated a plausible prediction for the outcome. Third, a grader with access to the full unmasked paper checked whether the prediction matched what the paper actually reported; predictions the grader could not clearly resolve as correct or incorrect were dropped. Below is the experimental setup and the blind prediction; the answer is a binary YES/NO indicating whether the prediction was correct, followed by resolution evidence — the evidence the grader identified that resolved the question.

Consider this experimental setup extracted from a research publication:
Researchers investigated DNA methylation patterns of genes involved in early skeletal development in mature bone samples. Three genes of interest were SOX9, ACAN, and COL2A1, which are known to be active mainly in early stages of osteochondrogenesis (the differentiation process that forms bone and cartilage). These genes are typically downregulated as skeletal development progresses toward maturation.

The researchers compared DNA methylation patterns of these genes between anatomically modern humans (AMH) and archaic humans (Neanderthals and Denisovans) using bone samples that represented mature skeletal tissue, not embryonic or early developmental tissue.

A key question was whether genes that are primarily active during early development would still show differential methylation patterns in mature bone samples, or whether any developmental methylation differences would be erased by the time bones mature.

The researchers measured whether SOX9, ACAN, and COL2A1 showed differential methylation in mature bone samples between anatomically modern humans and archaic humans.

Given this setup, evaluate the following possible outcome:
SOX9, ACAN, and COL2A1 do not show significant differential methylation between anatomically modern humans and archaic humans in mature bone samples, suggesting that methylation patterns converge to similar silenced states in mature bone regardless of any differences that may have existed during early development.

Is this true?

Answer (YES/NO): NO